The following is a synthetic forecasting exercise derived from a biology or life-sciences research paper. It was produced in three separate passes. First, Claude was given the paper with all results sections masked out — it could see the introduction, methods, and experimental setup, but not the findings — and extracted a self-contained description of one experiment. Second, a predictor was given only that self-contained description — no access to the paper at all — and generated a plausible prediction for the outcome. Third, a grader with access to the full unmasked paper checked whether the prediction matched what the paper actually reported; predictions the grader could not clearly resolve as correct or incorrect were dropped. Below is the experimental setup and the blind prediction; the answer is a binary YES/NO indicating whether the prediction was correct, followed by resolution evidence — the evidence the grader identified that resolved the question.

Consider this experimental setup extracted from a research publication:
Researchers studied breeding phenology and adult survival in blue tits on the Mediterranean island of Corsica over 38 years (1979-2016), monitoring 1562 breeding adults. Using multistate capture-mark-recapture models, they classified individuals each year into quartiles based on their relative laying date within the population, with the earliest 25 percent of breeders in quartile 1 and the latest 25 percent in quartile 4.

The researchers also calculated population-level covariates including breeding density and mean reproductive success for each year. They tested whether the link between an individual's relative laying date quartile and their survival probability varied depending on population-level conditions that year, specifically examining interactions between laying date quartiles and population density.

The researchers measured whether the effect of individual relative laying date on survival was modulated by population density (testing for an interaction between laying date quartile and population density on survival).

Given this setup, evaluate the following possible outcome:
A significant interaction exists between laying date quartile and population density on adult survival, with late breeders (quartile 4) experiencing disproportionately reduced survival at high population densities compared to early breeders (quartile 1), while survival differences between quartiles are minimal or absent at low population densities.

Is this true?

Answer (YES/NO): NO